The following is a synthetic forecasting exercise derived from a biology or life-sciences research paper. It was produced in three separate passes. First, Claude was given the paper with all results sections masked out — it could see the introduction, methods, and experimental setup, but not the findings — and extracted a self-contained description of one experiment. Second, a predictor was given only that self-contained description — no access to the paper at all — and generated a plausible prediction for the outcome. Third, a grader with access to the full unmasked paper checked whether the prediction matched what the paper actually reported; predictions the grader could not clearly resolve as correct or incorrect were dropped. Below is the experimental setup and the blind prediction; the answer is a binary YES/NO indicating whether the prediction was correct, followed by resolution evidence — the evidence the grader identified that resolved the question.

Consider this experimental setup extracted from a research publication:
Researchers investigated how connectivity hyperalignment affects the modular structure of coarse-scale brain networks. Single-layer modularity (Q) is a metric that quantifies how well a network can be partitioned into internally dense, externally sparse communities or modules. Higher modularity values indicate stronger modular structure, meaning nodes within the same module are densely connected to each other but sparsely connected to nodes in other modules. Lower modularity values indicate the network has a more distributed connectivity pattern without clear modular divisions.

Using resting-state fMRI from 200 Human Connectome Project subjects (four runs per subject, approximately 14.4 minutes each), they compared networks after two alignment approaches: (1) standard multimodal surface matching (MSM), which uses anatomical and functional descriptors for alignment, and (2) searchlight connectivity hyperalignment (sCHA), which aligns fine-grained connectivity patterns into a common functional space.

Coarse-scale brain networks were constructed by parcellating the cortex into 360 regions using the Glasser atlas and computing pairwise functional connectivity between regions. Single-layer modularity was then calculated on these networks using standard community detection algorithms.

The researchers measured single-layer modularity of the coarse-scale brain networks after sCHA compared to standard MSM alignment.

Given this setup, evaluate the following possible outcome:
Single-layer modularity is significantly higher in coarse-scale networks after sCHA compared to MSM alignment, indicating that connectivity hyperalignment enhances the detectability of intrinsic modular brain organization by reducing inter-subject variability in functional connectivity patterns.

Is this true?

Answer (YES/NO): YES